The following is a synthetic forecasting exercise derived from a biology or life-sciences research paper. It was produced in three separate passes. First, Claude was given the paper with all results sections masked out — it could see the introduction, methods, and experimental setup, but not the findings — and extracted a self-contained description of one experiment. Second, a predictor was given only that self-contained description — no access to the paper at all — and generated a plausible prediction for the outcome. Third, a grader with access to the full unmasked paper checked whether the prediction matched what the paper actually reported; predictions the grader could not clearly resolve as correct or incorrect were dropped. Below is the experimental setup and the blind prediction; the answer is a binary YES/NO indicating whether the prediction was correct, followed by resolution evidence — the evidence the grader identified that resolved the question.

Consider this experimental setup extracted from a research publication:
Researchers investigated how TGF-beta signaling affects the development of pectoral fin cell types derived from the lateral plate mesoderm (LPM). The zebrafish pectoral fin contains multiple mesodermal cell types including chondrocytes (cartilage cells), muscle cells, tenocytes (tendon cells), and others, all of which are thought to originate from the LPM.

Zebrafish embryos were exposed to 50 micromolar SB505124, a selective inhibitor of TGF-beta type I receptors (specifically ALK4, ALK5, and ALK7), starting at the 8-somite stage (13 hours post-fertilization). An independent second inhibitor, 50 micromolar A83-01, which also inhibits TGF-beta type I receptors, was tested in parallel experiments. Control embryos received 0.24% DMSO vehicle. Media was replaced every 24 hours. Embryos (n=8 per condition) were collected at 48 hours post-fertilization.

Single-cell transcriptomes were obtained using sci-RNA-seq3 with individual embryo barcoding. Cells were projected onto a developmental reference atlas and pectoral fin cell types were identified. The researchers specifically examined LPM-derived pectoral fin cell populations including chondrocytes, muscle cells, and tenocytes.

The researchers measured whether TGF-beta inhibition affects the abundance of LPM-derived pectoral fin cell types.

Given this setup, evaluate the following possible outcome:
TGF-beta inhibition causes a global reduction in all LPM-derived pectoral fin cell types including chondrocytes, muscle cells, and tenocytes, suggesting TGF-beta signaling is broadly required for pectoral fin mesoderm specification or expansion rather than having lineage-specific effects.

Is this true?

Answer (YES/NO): NO